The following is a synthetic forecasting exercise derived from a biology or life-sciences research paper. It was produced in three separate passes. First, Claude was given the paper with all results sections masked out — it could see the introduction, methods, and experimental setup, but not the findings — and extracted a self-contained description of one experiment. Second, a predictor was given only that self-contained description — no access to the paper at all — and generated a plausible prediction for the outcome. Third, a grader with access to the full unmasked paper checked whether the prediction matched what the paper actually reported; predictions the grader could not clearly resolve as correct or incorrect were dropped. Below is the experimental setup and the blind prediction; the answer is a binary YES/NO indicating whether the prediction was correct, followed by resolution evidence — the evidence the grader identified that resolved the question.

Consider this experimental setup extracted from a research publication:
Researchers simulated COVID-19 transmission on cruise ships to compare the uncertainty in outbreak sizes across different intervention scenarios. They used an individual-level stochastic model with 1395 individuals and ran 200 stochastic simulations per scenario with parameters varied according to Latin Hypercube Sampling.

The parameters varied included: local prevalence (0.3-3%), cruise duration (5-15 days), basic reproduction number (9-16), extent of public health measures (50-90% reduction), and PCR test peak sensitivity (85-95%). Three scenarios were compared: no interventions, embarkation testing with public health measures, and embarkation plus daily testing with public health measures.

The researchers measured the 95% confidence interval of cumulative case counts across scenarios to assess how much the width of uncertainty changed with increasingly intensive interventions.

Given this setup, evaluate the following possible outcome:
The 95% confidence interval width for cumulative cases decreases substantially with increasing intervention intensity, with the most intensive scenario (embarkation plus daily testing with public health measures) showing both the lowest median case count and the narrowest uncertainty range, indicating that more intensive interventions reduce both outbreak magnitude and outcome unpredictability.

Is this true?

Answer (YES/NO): YES